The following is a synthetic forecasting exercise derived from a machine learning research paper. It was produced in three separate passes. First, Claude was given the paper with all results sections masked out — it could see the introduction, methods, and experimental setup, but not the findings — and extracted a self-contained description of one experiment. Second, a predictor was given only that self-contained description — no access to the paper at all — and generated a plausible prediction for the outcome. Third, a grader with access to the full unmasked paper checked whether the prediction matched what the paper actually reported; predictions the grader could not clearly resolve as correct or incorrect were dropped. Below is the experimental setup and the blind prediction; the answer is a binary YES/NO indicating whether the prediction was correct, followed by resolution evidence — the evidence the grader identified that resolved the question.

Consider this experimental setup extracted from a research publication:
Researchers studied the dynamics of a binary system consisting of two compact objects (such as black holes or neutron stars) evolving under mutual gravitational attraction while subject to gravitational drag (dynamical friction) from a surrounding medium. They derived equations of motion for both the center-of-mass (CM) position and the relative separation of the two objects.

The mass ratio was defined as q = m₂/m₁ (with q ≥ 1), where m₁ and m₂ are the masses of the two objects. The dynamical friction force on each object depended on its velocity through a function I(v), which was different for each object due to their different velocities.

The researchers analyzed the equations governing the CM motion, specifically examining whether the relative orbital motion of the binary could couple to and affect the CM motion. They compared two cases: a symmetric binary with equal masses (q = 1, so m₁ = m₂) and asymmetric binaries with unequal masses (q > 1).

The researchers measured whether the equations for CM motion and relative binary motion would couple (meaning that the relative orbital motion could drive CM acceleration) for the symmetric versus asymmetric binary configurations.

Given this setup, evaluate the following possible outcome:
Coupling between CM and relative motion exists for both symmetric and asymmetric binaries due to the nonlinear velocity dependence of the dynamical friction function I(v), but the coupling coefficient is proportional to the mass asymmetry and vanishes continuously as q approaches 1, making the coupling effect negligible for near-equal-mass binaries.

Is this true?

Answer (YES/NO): NO